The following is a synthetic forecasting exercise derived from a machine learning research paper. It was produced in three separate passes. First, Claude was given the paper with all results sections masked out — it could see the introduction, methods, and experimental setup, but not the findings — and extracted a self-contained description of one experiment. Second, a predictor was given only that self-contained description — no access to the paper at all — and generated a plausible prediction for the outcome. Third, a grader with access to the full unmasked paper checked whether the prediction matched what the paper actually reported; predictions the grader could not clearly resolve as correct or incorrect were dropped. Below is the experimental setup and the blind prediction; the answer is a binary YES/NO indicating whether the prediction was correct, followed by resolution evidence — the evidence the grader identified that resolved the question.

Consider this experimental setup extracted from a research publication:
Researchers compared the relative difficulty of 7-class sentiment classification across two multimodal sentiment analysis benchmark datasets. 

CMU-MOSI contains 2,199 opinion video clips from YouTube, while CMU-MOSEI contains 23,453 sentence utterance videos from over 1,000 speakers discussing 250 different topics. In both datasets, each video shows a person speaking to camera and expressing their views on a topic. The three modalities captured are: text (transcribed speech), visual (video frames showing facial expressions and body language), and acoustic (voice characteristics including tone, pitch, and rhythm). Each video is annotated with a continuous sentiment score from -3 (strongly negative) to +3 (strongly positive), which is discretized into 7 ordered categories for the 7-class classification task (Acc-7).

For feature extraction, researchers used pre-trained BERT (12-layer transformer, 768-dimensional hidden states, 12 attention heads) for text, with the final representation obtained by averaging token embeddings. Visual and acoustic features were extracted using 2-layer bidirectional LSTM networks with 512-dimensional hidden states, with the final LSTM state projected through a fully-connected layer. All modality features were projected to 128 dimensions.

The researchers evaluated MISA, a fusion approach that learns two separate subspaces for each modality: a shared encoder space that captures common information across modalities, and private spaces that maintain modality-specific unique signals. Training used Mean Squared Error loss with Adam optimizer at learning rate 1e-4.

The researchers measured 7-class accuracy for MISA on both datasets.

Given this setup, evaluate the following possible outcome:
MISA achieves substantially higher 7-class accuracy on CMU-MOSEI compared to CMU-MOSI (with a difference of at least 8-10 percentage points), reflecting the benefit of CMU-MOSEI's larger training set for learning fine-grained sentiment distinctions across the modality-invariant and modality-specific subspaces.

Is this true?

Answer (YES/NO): YES